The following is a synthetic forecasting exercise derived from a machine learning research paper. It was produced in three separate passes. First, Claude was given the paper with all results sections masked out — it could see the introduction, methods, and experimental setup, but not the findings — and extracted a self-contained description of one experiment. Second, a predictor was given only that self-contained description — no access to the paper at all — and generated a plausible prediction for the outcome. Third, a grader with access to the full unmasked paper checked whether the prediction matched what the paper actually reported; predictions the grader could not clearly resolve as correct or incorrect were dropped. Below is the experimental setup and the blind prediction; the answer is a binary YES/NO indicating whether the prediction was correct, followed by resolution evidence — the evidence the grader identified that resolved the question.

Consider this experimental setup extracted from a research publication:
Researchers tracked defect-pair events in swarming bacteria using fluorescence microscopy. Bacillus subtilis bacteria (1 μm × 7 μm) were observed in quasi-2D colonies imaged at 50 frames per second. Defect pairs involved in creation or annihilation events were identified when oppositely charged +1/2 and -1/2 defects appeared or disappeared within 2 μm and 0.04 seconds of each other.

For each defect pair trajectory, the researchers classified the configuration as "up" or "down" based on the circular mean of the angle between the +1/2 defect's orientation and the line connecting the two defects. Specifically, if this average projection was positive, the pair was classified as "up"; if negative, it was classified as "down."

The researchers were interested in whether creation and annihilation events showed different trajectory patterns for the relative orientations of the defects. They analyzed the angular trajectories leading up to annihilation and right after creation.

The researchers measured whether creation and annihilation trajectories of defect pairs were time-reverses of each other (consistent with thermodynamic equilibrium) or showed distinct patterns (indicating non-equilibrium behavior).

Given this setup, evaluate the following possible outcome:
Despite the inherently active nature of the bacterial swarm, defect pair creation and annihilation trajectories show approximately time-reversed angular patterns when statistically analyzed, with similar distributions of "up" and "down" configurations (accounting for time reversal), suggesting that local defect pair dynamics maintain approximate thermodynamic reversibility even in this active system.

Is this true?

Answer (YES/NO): NO